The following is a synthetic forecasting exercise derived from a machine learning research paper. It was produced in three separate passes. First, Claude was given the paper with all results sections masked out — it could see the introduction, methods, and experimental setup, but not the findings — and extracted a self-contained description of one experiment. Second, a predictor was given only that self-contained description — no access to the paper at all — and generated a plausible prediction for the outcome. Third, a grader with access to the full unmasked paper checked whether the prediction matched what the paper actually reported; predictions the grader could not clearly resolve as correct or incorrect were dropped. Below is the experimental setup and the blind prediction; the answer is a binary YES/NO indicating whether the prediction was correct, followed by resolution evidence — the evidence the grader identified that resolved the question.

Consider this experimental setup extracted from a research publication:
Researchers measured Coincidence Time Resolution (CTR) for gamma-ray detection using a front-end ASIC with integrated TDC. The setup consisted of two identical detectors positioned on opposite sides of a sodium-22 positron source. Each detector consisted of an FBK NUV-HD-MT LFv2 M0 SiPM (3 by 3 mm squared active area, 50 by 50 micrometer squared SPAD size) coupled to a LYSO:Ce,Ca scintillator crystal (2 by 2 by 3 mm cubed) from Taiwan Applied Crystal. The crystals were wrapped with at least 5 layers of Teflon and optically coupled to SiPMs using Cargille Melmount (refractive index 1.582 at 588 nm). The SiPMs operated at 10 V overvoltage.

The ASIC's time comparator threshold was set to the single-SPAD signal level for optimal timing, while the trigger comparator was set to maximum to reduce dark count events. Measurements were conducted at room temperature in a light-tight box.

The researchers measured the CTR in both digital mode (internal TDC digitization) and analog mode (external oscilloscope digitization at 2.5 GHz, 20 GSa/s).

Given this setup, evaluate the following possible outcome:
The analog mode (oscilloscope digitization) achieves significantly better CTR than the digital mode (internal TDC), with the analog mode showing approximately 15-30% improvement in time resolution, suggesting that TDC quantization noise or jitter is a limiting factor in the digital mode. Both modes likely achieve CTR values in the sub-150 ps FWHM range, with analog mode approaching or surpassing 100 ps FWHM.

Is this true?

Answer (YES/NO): NO